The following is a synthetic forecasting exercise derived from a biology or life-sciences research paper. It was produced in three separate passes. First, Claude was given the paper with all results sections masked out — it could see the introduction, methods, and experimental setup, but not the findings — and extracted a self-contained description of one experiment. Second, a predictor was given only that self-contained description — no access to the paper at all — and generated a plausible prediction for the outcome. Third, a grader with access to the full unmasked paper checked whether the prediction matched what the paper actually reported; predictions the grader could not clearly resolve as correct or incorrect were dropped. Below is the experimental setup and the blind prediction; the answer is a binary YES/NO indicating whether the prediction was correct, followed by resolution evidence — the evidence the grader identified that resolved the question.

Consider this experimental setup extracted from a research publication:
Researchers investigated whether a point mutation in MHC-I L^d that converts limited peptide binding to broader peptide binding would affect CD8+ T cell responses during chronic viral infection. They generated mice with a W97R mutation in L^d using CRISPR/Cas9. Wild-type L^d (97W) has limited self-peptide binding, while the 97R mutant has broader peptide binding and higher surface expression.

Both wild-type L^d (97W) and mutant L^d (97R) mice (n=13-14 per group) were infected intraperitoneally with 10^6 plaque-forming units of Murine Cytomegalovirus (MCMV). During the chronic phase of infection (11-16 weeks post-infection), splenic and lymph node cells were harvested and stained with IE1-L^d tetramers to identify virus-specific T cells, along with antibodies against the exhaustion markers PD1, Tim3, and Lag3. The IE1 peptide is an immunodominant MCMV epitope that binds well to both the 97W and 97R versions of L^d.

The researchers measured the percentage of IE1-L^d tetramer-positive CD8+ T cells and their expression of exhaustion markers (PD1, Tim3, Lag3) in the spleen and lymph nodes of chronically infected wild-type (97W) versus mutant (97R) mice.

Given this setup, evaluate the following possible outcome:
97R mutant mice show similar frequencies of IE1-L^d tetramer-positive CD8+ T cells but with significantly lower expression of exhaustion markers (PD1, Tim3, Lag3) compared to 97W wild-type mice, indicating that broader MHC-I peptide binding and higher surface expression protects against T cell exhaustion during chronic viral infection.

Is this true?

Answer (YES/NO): NO